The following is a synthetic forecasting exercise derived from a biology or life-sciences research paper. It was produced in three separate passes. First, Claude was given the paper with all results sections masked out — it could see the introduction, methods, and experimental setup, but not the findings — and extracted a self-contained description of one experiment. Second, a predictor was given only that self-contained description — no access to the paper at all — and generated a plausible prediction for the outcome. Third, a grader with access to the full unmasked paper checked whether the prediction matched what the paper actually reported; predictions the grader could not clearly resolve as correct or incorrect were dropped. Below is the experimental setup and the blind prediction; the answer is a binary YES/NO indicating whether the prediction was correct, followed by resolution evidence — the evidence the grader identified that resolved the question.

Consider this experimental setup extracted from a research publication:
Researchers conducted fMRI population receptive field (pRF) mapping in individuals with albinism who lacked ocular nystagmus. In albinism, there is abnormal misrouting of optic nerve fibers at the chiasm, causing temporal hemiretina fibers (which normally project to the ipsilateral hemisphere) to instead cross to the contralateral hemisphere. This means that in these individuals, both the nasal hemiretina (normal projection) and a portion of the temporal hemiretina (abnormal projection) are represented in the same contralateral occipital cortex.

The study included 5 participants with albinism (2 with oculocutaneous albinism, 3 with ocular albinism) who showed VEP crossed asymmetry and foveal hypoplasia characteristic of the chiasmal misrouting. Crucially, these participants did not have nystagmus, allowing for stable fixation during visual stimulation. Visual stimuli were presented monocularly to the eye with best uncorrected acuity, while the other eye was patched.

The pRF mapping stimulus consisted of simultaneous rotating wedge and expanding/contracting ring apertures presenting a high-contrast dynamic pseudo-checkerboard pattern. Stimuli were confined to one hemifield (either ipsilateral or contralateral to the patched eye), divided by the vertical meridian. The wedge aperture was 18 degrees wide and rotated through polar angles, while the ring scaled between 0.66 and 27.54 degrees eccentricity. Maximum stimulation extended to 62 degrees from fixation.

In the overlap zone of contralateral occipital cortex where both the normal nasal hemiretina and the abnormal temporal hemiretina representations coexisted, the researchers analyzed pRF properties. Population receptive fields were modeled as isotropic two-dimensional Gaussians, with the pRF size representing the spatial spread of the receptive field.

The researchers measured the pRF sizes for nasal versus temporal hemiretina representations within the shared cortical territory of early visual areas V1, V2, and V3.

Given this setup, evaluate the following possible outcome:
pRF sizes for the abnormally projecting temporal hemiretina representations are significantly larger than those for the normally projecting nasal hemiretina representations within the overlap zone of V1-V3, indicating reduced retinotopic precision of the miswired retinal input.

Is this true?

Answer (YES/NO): NO